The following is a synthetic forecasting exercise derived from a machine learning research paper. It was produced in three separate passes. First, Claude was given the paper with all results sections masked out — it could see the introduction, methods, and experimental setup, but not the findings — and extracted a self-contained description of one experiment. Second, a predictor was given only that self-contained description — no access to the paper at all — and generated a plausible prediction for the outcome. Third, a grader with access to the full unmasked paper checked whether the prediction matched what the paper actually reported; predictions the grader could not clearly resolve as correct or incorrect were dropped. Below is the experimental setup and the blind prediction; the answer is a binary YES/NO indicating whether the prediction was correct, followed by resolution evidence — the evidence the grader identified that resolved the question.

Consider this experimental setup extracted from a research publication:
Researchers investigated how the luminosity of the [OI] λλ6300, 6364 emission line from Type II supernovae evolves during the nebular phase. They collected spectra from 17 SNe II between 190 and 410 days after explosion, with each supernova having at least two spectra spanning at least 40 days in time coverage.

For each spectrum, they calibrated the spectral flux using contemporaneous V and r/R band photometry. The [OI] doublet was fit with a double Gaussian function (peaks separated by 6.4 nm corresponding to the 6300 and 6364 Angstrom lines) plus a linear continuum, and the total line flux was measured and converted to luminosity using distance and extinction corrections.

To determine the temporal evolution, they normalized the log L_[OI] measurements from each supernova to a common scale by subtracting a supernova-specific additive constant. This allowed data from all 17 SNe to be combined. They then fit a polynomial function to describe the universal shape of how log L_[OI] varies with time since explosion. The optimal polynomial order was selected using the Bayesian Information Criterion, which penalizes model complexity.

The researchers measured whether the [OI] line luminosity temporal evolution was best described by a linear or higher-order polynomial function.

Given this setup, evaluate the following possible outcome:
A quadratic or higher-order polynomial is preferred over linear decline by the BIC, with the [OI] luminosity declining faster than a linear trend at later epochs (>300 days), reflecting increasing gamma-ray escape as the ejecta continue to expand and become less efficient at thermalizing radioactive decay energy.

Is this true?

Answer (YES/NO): YES